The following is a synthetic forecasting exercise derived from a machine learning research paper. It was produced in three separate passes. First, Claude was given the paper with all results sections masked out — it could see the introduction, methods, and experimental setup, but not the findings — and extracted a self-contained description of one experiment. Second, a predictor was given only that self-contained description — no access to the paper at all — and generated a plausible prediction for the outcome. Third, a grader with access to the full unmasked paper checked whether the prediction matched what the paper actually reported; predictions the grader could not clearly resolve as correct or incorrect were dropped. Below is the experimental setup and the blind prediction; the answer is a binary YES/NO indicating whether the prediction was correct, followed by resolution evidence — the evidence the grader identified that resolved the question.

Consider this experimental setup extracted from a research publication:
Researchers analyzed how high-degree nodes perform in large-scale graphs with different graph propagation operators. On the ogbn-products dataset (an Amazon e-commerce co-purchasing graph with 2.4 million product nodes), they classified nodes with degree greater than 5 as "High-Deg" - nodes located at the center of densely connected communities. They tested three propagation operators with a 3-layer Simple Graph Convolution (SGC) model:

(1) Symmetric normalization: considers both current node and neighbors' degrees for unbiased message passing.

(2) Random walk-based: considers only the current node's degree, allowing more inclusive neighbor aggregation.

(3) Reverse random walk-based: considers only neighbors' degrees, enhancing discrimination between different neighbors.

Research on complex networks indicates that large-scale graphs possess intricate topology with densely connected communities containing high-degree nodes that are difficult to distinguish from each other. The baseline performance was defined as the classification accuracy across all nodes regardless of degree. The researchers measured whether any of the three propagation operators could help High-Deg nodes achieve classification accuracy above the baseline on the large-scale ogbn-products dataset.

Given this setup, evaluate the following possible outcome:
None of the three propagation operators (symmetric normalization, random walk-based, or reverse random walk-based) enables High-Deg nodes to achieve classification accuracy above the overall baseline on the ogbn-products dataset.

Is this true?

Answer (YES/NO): YES